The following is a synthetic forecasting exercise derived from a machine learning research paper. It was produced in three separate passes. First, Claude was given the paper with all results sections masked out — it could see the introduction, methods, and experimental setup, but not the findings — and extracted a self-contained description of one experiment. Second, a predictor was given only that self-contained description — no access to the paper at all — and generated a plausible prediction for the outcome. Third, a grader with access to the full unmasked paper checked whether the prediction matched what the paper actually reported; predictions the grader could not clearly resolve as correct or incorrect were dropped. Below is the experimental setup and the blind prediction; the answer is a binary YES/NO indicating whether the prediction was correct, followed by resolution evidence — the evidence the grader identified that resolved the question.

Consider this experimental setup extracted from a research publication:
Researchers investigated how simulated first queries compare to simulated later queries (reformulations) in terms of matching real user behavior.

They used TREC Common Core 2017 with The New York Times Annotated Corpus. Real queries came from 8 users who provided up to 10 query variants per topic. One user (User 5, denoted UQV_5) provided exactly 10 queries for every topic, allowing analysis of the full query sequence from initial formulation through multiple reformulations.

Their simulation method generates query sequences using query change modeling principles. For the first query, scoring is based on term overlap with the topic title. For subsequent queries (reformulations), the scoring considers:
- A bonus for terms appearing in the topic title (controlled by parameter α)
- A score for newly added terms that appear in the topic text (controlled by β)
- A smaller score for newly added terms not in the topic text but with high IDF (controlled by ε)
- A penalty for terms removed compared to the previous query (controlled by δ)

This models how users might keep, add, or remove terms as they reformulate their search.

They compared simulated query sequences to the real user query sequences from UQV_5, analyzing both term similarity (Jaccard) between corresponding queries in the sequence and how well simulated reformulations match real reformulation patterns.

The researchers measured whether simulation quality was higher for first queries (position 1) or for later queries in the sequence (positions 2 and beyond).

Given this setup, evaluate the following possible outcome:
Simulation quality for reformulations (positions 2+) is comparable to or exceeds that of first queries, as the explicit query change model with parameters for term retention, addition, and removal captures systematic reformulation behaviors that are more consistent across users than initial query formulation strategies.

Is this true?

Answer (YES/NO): NO